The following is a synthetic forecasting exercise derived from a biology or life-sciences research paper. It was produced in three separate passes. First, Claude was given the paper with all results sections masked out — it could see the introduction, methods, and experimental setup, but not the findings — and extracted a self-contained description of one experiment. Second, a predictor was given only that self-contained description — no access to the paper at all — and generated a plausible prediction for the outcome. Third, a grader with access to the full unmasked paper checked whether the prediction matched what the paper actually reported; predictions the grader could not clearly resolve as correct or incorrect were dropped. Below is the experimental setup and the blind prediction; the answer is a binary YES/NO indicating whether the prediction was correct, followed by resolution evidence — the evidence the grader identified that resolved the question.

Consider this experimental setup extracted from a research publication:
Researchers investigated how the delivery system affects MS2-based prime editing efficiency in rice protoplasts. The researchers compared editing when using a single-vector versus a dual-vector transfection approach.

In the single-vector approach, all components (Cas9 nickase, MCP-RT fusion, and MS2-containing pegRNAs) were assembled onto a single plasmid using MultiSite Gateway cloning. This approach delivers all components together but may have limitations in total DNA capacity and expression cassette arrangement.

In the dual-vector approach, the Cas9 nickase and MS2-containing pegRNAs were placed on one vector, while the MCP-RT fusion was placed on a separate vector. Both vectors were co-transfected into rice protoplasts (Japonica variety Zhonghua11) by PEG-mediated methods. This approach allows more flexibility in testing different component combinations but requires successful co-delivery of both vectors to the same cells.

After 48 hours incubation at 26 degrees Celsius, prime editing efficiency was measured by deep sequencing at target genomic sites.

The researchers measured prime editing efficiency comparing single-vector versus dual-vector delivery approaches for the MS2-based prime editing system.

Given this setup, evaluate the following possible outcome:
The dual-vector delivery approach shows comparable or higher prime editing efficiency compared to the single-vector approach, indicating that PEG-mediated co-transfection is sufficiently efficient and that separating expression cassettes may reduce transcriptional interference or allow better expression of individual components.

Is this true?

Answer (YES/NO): YES